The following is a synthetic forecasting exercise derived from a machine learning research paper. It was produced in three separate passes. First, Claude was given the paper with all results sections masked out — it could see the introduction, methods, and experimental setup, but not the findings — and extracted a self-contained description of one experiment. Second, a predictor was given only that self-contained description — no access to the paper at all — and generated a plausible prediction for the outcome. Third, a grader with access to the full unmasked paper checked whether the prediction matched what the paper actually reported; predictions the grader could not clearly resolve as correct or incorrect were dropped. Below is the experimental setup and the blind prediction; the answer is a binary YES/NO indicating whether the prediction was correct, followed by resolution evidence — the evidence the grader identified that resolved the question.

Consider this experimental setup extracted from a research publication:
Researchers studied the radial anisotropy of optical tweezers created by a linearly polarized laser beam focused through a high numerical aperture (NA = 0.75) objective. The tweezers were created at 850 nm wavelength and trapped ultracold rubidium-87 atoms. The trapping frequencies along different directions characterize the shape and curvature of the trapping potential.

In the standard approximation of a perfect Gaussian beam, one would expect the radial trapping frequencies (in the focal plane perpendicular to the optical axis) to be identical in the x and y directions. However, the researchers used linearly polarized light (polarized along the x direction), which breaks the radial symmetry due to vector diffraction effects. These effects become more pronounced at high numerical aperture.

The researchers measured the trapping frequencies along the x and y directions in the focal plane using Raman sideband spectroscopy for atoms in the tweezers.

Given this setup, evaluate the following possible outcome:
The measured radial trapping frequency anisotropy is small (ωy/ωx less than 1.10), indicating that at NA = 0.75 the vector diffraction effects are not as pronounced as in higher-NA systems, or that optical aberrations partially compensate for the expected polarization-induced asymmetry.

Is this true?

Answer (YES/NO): NO